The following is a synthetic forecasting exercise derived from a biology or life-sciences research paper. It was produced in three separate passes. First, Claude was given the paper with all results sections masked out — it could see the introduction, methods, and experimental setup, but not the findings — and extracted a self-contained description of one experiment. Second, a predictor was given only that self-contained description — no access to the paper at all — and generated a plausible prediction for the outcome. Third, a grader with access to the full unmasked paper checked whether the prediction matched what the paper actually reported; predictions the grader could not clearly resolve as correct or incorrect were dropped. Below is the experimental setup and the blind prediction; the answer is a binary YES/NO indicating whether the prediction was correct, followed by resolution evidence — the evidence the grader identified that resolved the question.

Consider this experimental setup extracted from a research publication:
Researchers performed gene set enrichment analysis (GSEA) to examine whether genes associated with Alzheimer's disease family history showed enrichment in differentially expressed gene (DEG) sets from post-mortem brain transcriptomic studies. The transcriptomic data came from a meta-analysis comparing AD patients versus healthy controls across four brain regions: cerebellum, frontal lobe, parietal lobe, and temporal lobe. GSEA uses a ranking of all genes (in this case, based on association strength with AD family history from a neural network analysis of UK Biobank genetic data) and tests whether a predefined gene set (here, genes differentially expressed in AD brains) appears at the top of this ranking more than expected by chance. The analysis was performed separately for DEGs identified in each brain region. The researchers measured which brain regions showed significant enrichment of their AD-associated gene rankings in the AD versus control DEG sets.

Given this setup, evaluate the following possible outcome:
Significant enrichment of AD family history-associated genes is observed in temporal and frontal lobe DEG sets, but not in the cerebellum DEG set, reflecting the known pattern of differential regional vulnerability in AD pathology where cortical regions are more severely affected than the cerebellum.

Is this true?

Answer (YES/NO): NO